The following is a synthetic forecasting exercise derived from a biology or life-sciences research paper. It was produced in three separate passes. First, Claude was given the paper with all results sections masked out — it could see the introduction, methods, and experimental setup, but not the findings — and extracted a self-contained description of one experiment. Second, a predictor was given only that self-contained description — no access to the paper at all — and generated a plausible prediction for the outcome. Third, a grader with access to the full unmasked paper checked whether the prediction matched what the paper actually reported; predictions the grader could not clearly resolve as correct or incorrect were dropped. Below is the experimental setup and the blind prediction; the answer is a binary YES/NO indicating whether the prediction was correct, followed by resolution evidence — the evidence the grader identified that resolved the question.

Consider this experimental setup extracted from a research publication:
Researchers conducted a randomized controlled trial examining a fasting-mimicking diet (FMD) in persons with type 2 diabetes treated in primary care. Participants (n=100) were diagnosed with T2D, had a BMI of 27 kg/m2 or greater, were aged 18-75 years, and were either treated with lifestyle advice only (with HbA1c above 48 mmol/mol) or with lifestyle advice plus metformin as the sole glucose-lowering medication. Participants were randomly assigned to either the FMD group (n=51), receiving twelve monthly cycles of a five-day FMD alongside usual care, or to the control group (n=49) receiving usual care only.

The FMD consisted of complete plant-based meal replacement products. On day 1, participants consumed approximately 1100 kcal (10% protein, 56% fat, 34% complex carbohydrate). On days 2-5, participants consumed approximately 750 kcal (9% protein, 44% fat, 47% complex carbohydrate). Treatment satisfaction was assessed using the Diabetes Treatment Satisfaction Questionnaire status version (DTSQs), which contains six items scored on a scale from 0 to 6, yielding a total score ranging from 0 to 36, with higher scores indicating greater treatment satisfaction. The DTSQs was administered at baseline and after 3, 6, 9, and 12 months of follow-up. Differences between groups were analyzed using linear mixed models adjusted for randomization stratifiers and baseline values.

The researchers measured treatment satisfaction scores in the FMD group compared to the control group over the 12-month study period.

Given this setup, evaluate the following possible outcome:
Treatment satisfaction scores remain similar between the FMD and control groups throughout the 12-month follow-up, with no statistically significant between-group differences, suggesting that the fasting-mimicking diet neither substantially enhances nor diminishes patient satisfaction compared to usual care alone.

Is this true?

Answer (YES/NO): YES